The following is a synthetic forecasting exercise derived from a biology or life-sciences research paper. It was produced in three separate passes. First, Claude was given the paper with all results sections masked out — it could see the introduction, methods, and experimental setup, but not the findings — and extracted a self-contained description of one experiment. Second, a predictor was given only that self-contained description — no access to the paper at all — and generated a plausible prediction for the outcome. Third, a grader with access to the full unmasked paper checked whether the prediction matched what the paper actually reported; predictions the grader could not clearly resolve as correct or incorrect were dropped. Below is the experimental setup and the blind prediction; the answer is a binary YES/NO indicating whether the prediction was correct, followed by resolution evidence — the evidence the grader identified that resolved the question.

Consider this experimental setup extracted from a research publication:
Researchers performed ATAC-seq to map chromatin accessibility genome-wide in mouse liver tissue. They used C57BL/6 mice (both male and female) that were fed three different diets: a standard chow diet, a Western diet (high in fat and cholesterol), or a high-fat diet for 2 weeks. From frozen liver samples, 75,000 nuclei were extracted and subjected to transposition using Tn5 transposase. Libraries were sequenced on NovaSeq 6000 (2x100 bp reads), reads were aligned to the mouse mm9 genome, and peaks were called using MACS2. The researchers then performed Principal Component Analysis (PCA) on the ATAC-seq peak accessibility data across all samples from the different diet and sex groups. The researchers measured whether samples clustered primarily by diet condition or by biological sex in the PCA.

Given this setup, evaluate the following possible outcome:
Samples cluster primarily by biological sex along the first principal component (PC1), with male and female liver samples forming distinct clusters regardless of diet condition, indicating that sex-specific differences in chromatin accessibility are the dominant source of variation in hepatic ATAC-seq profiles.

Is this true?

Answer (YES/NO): NO